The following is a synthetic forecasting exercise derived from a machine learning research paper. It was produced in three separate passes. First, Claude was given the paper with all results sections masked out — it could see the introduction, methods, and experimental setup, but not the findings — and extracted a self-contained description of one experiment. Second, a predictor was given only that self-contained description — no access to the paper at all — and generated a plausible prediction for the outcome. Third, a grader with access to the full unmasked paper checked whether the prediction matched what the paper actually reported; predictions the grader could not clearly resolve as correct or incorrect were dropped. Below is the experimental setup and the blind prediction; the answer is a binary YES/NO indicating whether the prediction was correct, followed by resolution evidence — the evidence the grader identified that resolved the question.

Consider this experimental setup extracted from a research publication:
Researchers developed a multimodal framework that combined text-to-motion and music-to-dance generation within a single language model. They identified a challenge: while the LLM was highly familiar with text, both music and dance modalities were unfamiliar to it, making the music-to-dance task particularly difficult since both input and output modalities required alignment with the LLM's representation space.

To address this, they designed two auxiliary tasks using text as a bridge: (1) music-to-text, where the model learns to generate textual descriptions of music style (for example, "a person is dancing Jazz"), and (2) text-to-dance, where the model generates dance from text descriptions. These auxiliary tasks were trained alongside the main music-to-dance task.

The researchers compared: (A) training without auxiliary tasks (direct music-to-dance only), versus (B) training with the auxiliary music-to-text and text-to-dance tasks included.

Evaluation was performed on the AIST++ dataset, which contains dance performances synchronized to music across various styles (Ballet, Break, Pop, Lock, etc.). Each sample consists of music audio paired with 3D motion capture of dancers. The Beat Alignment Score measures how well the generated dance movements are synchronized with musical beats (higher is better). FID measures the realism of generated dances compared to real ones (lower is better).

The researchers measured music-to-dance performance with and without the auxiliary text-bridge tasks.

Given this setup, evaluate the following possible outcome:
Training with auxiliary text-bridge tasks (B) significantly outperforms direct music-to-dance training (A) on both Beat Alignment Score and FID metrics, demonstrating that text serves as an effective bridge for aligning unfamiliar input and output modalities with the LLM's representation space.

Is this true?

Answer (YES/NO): YES